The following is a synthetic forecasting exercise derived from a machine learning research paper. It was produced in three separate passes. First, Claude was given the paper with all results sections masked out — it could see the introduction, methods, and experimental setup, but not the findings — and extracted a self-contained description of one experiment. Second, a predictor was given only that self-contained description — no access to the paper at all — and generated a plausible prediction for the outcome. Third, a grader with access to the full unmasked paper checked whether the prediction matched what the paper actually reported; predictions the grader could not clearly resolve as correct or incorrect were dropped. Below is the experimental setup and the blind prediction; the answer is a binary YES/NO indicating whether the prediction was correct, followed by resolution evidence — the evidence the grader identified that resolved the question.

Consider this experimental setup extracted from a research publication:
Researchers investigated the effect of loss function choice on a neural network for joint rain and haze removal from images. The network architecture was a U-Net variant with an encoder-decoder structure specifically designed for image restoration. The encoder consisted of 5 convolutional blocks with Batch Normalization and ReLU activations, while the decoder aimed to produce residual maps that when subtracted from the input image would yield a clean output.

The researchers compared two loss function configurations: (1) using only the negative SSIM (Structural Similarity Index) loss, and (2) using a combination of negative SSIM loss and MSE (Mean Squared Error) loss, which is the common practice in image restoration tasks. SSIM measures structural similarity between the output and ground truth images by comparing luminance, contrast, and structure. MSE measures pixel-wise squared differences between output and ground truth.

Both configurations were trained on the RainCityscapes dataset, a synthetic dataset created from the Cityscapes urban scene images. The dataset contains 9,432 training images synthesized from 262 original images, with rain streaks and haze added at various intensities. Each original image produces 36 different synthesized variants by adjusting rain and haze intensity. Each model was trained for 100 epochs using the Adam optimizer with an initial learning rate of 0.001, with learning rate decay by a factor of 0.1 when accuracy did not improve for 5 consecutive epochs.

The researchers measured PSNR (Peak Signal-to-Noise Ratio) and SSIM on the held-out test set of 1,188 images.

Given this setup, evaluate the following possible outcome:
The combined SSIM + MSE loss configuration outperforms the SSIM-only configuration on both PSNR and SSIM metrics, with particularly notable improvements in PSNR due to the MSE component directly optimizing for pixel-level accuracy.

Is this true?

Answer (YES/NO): NO